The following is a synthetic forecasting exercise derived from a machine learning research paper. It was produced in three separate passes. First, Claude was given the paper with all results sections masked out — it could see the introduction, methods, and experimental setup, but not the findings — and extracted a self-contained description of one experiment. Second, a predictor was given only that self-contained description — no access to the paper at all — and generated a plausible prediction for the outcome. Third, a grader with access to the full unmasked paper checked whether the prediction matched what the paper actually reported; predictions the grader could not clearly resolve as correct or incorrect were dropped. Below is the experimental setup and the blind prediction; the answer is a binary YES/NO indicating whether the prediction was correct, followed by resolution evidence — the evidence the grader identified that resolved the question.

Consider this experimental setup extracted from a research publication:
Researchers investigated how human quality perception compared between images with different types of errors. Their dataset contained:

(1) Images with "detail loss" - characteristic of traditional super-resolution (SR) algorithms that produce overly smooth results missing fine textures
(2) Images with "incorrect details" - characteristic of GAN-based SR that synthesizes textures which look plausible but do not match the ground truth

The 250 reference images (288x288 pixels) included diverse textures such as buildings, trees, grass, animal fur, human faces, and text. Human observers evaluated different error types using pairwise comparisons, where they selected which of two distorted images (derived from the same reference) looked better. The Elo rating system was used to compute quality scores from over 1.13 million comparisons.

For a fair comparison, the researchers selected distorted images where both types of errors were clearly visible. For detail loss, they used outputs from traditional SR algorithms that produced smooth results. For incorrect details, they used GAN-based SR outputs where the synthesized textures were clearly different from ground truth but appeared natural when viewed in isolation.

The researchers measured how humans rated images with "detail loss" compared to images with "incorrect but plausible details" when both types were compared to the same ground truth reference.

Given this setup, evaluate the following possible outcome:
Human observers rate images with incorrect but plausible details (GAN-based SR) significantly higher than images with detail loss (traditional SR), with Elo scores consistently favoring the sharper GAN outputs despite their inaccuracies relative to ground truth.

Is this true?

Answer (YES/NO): YES